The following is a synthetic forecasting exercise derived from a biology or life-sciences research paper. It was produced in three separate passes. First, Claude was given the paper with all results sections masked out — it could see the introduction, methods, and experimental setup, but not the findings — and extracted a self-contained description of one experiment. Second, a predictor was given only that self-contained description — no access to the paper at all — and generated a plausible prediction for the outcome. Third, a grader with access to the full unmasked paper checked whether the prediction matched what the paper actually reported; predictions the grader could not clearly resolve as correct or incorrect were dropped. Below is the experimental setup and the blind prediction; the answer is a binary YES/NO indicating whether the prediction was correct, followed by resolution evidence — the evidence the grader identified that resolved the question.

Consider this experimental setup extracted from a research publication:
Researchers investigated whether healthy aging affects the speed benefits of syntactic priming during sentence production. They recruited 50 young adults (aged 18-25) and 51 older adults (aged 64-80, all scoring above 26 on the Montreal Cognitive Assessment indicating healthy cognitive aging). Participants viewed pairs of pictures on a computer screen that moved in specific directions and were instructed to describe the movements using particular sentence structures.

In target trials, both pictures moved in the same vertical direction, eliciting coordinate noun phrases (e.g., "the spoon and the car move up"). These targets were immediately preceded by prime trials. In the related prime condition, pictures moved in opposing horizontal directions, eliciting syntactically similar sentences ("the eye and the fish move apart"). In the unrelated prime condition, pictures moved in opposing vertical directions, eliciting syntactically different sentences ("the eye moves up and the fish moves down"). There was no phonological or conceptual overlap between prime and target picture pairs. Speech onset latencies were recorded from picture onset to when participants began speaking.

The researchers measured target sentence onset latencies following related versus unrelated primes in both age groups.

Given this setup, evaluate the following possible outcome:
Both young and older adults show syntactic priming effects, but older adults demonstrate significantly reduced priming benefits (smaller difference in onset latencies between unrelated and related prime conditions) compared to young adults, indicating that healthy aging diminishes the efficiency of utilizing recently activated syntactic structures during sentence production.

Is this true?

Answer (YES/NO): NO